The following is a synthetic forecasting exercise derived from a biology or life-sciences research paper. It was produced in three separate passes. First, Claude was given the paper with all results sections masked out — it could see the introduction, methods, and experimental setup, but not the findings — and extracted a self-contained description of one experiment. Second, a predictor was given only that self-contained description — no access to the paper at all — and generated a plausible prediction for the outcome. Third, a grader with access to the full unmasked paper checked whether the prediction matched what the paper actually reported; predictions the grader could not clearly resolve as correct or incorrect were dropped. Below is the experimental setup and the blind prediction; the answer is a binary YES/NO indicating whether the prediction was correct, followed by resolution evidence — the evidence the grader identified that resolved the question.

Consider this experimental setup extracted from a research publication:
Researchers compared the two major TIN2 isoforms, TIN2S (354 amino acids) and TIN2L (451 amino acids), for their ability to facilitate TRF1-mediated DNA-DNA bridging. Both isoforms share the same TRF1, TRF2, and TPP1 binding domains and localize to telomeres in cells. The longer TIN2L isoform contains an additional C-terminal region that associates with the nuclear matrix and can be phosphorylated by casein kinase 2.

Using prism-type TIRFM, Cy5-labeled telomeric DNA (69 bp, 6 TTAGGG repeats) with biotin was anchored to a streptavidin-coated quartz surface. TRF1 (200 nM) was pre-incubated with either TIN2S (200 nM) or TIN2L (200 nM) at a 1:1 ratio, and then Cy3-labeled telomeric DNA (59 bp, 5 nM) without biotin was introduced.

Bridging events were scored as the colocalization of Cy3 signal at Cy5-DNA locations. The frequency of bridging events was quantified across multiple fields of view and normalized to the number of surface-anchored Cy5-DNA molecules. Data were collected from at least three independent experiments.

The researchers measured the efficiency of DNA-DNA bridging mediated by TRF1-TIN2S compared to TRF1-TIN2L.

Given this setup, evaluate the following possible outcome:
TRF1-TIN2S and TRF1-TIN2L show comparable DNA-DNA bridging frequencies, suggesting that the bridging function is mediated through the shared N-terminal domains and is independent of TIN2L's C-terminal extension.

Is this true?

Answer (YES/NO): YES